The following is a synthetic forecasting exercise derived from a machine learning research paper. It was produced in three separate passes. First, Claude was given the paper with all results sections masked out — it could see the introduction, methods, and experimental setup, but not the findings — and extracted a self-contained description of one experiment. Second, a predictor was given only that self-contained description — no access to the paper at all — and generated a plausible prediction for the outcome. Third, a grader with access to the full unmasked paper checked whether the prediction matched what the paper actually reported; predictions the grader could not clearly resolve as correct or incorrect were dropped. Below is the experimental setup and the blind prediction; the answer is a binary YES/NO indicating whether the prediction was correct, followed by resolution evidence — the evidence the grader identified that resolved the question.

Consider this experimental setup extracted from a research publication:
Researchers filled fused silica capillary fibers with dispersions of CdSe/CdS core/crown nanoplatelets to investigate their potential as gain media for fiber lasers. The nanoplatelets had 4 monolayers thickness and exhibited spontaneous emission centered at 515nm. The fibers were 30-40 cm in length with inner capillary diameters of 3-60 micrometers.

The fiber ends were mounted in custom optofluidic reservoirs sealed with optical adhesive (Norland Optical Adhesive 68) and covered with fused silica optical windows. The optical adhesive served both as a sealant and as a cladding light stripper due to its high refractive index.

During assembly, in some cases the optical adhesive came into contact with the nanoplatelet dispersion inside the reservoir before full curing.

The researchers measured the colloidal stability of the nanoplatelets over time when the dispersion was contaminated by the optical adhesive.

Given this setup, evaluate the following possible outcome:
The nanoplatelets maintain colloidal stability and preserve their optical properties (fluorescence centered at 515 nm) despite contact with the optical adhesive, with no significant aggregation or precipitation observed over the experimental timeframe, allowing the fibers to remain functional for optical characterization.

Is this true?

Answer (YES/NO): NO